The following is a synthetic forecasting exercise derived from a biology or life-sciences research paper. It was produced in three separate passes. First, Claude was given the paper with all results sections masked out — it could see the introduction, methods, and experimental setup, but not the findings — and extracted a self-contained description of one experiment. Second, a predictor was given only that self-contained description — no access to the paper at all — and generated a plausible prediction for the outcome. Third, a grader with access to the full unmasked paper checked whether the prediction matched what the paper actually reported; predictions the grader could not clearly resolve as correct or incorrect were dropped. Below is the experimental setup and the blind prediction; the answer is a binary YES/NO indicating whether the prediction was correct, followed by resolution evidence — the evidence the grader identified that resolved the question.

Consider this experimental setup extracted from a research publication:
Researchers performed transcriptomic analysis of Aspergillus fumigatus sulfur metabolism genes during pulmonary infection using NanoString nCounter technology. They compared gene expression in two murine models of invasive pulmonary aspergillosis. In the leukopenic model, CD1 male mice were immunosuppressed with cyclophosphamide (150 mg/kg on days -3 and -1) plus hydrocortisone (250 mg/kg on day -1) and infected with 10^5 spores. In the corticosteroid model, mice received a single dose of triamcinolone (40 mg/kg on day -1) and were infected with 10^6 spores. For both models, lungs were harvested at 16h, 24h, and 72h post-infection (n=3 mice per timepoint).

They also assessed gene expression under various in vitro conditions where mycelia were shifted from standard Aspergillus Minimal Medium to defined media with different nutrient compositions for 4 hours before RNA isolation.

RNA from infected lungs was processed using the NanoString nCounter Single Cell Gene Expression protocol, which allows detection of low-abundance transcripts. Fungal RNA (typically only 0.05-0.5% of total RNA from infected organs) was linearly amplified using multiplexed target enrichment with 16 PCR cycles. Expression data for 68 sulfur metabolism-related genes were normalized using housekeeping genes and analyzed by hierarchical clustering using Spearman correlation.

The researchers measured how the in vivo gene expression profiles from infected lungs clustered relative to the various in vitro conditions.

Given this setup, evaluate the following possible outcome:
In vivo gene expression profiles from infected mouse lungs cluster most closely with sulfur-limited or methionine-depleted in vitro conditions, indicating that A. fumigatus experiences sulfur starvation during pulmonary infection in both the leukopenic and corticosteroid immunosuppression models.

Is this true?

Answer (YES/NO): NO